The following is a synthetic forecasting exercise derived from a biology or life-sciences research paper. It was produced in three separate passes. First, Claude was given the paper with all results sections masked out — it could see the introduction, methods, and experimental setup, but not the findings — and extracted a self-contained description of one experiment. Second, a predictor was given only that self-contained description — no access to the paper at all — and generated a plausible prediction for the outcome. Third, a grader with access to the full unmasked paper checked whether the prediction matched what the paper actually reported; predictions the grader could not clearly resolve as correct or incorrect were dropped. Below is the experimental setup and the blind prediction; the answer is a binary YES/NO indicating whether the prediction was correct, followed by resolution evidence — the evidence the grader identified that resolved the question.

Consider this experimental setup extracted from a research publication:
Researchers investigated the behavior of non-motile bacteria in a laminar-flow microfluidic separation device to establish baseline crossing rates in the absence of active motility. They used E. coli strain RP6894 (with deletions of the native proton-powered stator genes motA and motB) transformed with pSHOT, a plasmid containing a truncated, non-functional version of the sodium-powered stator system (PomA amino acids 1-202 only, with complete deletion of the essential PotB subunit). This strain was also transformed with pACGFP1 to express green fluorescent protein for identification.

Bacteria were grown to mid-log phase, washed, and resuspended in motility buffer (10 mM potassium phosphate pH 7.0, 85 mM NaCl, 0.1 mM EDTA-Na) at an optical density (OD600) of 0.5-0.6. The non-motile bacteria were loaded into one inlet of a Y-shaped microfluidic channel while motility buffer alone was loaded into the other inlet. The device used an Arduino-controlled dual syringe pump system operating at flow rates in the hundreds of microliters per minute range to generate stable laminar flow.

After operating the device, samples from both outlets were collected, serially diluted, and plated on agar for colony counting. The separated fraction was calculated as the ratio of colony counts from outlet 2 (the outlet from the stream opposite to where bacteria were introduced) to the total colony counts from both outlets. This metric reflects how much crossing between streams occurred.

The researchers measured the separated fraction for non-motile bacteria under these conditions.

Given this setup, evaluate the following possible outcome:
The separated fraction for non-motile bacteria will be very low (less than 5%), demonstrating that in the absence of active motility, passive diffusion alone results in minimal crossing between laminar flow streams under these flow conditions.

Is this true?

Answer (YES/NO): YES